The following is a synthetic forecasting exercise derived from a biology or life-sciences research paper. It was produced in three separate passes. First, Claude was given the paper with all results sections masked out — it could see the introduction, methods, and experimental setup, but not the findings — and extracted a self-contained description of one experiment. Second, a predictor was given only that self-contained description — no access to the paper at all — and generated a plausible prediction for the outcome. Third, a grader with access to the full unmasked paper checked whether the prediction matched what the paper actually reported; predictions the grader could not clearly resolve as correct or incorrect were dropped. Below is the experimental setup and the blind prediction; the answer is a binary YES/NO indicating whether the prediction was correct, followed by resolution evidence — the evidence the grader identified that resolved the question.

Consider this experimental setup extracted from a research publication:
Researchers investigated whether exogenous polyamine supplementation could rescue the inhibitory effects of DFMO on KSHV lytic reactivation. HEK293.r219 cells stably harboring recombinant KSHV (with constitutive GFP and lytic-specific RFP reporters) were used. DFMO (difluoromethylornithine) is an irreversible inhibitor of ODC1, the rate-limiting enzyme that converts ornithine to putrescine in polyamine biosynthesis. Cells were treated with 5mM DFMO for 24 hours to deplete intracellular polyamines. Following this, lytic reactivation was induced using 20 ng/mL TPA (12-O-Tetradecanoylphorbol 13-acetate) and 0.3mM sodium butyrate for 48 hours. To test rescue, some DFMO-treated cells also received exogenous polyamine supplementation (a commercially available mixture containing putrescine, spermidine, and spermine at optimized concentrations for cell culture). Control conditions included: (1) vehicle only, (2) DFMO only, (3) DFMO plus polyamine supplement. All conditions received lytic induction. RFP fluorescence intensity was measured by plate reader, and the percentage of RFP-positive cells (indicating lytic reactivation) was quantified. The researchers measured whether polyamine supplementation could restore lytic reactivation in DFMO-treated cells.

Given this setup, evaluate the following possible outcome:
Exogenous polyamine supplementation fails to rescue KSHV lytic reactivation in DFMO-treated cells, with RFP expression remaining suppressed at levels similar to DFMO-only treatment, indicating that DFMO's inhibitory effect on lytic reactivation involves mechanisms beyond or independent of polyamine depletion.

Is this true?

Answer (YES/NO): NO